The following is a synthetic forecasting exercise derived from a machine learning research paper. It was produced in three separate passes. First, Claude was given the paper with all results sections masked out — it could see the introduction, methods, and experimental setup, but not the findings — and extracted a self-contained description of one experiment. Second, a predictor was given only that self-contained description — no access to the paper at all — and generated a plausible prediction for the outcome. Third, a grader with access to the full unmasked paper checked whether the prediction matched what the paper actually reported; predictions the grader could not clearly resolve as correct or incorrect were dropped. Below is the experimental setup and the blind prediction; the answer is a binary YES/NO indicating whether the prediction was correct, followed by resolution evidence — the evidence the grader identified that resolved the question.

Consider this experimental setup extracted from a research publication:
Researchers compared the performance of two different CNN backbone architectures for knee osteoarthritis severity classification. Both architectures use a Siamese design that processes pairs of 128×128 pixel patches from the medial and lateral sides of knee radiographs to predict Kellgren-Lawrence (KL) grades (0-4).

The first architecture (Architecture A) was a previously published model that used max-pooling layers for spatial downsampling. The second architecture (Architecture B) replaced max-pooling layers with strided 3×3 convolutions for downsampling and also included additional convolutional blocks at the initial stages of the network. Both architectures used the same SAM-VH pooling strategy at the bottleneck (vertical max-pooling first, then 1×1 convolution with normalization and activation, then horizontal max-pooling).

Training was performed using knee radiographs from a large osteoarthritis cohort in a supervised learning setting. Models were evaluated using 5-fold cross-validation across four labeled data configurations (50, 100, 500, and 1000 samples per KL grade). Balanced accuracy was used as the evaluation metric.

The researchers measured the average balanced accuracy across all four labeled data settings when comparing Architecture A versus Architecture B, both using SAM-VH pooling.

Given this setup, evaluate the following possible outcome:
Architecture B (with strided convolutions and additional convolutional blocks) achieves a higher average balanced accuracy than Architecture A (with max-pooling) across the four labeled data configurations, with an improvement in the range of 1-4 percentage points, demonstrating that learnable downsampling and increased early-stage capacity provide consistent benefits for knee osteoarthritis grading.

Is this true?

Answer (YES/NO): NO